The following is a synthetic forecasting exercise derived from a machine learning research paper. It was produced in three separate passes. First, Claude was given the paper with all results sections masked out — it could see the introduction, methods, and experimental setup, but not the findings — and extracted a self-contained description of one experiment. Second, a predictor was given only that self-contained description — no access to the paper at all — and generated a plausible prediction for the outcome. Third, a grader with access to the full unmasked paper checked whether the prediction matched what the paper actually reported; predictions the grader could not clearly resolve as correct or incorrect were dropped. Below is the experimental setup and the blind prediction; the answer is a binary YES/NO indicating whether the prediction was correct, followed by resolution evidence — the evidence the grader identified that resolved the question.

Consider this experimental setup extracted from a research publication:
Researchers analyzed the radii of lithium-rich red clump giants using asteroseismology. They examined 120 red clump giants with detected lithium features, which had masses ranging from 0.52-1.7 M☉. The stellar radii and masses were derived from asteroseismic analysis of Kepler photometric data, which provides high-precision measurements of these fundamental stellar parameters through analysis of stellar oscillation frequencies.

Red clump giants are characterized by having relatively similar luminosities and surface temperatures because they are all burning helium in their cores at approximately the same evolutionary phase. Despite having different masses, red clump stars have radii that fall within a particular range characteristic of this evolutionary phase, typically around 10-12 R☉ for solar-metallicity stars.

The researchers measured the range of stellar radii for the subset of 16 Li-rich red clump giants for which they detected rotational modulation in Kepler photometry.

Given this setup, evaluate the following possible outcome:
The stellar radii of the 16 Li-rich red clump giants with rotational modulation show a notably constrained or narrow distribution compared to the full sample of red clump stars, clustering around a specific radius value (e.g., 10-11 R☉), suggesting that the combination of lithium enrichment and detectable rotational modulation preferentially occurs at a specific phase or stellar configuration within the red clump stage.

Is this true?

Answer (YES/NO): NO